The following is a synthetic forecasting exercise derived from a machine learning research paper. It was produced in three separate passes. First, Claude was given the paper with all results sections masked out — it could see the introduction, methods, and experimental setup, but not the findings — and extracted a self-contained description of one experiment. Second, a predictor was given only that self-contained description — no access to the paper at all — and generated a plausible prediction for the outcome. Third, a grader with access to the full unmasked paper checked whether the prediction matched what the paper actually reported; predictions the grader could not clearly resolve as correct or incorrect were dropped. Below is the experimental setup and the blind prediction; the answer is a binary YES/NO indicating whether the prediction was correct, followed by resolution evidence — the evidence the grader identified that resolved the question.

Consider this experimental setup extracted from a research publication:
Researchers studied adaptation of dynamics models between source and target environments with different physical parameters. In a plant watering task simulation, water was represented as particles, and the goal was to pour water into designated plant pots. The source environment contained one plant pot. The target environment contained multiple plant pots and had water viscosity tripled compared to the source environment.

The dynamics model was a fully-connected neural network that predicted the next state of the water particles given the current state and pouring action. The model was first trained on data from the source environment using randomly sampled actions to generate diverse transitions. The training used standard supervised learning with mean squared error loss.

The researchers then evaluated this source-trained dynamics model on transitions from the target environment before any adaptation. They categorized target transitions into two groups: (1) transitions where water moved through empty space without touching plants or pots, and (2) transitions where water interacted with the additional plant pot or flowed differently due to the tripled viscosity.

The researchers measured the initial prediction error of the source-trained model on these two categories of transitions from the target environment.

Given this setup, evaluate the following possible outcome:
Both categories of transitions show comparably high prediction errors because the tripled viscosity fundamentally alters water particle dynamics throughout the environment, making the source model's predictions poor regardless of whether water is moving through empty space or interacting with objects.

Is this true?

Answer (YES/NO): NO